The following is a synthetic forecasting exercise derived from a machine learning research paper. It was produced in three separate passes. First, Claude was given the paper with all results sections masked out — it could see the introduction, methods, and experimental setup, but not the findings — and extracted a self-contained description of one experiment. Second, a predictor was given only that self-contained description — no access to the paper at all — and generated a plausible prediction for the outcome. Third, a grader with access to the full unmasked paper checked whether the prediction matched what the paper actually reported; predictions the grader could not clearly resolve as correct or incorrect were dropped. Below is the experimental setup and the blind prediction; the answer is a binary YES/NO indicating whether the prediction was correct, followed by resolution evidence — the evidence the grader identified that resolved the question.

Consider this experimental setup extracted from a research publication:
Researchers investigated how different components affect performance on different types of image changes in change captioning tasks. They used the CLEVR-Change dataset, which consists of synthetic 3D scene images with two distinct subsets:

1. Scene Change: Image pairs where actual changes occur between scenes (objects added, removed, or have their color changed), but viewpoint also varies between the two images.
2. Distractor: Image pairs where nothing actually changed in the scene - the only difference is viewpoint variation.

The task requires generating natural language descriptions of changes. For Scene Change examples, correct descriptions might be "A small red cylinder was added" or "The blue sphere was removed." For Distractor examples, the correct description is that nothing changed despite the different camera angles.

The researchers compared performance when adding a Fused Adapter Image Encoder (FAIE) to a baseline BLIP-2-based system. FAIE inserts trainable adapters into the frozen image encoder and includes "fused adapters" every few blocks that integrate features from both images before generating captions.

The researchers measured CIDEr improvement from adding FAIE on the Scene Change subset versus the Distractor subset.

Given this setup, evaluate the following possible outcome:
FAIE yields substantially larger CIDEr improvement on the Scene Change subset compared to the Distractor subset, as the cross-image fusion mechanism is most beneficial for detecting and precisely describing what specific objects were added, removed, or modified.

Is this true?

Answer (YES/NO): NO